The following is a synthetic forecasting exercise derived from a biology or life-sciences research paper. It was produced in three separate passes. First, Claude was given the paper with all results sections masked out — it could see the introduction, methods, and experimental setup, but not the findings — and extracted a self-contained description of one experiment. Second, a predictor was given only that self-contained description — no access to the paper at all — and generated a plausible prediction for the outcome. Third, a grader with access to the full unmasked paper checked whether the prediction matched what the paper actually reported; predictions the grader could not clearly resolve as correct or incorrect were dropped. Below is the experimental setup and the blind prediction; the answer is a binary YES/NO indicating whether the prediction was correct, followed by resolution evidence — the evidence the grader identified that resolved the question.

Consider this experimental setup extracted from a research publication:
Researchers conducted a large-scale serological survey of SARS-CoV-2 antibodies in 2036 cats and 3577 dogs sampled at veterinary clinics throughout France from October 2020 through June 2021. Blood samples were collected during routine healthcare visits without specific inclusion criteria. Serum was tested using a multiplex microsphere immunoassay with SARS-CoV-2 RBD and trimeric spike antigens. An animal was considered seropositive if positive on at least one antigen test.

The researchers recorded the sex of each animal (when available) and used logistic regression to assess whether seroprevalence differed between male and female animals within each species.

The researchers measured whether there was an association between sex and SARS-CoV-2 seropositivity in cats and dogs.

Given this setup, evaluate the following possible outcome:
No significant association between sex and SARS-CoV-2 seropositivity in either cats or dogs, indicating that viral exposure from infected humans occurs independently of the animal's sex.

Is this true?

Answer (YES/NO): YES